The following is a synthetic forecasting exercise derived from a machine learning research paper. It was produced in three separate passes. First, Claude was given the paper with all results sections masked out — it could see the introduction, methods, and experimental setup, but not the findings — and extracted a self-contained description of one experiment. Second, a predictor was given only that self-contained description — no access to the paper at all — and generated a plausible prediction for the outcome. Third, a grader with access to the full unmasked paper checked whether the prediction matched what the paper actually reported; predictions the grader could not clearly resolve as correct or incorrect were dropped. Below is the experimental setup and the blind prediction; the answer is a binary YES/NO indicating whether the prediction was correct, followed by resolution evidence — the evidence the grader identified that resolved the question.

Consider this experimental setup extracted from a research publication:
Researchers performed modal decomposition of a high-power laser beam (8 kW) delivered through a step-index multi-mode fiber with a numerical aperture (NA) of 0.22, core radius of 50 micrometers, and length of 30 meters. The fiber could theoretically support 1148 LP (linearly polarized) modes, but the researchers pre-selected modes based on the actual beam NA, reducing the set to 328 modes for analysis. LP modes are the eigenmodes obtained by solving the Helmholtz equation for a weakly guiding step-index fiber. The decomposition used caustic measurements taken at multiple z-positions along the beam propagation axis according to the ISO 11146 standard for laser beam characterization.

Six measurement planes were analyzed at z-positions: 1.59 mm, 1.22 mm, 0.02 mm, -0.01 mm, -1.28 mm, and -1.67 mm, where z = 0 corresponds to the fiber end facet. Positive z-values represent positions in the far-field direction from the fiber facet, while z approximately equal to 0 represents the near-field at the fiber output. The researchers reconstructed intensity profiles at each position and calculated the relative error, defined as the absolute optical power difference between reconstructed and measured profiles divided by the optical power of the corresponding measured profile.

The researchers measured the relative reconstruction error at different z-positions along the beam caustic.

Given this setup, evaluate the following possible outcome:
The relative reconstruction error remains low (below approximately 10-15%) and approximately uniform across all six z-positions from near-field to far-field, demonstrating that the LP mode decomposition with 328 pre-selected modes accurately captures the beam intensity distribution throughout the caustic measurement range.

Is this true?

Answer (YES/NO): NO